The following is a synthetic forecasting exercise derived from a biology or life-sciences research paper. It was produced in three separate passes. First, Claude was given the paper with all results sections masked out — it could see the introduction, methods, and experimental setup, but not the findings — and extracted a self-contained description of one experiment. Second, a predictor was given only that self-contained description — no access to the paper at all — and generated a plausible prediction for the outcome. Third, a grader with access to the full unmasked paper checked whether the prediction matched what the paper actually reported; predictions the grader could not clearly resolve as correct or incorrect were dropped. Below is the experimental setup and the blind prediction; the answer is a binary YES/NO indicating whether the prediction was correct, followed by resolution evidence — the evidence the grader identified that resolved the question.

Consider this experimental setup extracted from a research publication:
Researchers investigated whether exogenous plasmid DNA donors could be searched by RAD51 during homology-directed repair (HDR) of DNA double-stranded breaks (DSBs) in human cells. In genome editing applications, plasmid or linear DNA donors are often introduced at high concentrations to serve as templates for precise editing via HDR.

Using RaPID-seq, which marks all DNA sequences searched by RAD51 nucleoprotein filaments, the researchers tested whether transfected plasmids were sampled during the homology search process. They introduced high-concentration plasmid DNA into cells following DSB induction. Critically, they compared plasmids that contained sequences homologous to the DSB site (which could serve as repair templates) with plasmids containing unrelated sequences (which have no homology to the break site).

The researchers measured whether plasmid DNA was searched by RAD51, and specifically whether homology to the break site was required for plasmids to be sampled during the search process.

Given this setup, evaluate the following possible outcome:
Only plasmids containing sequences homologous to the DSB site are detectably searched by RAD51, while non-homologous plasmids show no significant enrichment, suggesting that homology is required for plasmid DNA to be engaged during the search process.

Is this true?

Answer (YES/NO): NO